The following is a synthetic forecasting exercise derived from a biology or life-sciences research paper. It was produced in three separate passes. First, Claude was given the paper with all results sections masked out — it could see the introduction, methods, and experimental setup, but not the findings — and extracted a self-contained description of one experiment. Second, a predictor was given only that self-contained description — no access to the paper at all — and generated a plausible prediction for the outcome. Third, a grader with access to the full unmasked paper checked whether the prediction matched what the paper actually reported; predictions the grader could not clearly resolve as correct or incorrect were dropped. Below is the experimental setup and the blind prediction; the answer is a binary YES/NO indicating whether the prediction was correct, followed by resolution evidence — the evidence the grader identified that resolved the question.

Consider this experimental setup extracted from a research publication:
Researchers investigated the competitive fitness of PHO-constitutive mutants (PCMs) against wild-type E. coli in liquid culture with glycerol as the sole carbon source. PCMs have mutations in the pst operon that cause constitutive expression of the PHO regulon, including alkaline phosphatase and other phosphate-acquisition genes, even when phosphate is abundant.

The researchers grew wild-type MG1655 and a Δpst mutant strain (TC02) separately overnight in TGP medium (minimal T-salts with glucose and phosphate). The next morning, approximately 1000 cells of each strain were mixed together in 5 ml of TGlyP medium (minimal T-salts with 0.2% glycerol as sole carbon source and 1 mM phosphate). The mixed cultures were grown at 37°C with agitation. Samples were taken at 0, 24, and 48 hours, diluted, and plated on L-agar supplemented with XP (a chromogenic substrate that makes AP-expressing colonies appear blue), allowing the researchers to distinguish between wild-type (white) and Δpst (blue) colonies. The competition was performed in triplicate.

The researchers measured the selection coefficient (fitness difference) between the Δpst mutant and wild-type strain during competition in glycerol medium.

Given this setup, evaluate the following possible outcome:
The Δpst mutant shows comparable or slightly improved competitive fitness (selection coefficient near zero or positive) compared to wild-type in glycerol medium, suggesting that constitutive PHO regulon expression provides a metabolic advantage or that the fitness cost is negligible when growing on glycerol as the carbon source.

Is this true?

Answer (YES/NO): NO